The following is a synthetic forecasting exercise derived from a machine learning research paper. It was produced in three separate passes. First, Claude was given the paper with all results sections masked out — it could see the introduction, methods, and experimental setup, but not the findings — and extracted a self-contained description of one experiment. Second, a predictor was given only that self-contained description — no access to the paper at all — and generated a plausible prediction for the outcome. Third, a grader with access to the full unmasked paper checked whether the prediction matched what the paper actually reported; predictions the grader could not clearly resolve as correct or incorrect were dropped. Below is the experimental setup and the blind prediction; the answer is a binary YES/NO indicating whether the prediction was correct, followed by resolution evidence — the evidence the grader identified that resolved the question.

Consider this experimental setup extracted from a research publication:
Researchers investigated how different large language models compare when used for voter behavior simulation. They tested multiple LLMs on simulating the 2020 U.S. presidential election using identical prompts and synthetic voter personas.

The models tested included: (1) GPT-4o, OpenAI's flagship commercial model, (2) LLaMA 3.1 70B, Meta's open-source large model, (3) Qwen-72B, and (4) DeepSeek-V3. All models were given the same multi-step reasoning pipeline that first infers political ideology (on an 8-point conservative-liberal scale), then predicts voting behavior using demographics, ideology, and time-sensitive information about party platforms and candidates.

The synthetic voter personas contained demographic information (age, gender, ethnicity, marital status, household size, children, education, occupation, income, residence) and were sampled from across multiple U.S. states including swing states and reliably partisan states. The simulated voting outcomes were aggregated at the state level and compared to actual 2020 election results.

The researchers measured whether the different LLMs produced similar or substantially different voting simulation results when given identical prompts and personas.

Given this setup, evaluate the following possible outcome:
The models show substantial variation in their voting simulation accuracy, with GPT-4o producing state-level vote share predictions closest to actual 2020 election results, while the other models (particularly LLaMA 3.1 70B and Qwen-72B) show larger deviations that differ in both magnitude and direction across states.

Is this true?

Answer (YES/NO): NO